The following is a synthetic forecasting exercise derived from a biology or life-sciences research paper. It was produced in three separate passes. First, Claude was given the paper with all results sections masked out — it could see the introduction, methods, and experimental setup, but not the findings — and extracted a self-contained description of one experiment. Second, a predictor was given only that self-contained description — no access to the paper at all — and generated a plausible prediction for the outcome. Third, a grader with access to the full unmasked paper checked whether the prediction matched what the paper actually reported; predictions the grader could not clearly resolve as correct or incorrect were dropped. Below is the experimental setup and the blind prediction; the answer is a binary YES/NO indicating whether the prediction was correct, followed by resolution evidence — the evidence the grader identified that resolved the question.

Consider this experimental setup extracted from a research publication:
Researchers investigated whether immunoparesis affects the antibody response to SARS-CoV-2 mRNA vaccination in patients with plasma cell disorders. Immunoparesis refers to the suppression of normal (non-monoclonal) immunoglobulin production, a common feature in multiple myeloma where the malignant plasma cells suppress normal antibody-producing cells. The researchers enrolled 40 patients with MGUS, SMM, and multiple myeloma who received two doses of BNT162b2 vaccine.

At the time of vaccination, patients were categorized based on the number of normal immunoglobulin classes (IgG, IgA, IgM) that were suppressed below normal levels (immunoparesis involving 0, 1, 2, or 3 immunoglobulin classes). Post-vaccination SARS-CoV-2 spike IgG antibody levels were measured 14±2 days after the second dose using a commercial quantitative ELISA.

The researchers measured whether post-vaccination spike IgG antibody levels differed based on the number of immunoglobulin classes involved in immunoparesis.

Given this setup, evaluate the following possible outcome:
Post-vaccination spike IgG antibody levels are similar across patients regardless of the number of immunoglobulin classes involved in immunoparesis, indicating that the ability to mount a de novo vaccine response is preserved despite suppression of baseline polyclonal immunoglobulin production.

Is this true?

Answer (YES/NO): NO